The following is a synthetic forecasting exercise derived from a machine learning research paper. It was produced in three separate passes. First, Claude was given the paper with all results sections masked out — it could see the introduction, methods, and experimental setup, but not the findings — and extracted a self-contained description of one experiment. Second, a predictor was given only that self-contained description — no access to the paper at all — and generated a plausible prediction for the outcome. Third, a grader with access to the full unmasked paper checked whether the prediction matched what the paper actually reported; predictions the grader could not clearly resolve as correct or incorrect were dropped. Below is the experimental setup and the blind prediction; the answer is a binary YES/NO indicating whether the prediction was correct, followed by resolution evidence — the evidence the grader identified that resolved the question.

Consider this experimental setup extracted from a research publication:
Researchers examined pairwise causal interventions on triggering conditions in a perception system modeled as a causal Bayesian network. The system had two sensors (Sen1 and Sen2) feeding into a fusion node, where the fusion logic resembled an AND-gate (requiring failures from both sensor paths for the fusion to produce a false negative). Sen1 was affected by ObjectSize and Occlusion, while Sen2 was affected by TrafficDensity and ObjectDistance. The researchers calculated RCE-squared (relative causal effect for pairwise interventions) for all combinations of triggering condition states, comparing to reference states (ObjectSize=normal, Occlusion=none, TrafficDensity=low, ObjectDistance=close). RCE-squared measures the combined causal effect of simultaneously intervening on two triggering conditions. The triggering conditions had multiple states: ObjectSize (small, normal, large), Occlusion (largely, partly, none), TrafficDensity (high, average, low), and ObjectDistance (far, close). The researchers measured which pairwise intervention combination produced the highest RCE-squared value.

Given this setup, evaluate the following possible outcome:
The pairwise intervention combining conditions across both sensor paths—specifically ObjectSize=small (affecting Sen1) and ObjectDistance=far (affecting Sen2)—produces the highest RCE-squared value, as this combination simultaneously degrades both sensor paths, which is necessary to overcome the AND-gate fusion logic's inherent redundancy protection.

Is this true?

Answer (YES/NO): NO